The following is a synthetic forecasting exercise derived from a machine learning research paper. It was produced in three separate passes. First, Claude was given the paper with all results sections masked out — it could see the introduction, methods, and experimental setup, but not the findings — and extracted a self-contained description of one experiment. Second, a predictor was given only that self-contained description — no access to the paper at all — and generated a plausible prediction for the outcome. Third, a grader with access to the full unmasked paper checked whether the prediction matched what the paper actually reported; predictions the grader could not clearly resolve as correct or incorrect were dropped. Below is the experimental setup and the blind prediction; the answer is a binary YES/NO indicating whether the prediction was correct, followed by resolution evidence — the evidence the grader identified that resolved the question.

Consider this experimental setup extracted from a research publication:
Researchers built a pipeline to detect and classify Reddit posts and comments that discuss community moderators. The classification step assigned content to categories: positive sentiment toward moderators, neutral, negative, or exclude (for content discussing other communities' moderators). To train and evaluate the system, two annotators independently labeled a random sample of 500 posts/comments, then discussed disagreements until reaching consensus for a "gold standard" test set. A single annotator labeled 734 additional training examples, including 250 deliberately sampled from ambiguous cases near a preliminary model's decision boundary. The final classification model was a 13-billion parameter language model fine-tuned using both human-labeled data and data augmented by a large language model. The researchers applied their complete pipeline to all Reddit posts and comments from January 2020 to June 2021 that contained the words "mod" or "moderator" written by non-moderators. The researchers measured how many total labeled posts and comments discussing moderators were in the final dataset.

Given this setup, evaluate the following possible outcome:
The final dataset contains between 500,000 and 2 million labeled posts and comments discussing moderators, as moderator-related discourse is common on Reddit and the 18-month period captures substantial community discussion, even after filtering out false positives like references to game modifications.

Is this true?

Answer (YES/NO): YES